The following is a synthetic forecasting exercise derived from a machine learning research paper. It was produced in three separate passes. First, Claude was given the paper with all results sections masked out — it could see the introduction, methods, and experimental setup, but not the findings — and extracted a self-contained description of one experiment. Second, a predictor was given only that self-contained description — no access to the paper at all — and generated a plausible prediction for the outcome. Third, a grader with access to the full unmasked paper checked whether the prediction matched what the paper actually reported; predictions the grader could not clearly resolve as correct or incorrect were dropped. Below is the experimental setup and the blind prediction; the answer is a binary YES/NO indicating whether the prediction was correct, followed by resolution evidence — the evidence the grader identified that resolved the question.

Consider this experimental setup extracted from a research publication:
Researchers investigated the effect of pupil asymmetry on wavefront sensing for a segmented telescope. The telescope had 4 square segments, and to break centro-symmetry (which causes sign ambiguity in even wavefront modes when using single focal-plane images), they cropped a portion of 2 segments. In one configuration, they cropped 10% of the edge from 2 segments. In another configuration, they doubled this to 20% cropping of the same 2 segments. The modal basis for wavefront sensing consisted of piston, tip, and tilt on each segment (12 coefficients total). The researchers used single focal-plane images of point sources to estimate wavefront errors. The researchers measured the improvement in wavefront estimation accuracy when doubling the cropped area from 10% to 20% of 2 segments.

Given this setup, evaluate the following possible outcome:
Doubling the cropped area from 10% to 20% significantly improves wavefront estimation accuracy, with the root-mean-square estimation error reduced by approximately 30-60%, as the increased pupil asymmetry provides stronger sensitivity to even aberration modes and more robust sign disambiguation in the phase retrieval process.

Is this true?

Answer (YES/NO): NO